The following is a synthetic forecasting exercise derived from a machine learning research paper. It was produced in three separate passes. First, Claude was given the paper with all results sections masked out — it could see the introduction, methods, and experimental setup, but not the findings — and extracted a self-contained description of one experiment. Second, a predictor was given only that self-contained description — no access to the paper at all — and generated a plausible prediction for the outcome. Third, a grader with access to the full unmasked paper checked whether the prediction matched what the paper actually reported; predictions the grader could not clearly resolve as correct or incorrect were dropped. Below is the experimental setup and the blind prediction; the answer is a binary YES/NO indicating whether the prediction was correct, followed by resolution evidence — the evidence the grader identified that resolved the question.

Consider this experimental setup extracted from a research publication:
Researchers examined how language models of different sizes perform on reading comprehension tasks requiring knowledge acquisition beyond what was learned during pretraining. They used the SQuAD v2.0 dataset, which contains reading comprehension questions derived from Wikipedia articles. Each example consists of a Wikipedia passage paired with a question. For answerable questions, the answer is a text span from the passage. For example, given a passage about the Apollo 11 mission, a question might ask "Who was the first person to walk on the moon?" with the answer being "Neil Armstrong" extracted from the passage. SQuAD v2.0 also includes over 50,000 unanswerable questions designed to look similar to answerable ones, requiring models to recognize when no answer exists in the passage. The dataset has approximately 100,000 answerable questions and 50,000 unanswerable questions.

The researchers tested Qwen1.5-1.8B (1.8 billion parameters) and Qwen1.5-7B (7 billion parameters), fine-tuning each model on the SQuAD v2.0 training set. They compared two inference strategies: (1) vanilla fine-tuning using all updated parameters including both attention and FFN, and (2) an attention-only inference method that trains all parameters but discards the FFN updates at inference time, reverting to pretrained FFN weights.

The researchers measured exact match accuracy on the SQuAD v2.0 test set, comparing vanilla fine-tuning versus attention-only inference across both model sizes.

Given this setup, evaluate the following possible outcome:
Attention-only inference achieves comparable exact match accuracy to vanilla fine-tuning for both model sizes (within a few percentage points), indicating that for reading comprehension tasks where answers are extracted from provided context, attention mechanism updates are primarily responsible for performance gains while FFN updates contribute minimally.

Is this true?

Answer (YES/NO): YES